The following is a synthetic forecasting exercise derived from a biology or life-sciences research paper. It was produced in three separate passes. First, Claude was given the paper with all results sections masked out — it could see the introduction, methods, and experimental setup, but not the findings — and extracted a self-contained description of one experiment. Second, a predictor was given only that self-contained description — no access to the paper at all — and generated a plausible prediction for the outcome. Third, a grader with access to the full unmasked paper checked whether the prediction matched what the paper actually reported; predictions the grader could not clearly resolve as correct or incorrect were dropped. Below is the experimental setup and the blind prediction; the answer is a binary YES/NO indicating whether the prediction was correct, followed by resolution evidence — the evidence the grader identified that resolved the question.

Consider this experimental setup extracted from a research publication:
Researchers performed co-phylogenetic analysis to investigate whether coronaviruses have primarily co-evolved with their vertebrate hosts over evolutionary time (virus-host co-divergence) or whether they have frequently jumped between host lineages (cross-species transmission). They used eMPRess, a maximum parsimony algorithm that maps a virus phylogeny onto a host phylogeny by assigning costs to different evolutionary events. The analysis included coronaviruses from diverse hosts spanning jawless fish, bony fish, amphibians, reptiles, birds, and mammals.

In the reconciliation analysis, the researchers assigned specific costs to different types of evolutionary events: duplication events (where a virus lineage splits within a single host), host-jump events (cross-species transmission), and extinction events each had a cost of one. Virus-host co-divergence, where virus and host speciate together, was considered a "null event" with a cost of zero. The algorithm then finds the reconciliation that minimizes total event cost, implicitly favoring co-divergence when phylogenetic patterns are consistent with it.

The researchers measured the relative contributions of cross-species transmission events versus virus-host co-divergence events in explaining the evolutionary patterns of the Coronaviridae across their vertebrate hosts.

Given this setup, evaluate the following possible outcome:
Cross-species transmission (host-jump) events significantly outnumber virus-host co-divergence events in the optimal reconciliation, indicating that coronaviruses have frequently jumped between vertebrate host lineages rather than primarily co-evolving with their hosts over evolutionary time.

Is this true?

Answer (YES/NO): YES